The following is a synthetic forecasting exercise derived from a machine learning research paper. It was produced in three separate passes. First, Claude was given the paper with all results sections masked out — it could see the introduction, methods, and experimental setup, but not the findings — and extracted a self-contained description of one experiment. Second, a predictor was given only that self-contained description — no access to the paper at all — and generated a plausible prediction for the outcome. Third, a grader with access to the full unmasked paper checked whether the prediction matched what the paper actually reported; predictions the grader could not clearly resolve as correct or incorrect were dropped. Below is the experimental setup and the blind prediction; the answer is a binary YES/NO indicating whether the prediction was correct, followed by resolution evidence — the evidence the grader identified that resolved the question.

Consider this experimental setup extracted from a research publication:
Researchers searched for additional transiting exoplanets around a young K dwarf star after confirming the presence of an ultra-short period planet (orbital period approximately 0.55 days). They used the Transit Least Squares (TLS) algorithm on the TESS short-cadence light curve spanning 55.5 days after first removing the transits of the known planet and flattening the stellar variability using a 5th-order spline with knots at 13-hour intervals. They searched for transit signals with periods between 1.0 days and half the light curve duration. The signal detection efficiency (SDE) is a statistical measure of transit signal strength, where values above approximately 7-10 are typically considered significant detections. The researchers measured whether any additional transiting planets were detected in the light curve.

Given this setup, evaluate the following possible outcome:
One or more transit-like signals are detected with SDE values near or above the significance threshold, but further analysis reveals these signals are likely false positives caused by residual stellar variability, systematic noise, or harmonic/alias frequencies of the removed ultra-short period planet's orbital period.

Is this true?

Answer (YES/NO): NO